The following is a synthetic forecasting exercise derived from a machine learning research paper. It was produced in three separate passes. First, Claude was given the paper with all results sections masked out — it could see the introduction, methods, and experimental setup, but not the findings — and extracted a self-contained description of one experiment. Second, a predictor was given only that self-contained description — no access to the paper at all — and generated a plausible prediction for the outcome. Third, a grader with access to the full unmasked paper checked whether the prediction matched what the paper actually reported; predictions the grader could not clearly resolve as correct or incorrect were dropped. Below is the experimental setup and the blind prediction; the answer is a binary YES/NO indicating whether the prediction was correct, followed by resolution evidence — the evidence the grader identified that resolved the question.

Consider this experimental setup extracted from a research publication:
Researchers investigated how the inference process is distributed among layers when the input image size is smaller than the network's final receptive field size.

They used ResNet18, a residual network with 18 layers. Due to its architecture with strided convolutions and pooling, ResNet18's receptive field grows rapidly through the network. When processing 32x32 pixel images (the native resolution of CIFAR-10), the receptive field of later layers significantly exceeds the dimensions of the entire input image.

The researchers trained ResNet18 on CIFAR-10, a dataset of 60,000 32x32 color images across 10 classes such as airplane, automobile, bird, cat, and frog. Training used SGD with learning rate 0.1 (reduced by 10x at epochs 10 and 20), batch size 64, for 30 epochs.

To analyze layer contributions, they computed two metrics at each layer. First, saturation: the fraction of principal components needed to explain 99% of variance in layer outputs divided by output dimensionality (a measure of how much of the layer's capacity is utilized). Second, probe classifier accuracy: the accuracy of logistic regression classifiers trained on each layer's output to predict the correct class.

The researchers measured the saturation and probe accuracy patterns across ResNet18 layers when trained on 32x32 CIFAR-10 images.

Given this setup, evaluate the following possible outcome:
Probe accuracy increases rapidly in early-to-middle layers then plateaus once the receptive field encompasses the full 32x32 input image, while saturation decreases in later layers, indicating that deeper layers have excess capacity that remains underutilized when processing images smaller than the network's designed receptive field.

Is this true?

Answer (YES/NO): YES